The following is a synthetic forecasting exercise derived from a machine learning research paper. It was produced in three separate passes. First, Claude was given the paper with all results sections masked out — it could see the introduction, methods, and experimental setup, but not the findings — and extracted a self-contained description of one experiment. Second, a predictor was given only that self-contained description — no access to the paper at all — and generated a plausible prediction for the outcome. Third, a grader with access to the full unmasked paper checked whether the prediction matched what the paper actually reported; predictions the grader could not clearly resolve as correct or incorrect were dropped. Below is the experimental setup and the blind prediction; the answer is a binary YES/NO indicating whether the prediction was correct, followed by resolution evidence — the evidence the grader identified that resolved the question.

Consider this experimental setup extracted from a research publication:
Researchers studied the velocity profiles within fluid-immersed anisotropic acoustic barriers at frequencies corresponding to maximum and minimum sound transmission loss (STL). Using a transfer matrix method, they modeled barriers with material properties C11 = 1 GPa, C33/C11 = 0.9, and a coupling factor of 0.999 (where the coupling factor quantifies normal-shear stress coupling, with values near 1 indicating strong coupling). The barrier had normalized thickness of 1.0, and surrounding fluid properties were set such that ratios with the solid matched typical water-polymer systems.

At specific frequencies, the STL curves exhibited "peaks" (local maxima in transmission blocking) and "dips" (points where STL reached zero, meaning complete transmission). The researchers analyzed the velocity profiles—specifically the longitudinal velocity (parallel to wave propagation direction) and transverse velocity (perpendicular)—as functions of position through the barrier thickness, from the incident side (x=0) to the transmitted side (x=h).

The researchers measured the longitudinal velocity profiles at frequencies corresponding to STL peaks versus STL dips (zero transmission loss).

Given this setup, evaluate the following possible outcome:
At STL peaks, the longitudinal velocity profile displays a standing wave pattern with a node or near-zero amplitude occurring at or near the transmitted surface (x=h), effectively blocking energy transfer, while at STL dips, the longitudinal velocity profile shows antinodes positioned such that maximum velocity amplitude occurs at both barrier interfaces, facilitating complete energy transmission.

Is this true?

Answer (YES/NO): NO